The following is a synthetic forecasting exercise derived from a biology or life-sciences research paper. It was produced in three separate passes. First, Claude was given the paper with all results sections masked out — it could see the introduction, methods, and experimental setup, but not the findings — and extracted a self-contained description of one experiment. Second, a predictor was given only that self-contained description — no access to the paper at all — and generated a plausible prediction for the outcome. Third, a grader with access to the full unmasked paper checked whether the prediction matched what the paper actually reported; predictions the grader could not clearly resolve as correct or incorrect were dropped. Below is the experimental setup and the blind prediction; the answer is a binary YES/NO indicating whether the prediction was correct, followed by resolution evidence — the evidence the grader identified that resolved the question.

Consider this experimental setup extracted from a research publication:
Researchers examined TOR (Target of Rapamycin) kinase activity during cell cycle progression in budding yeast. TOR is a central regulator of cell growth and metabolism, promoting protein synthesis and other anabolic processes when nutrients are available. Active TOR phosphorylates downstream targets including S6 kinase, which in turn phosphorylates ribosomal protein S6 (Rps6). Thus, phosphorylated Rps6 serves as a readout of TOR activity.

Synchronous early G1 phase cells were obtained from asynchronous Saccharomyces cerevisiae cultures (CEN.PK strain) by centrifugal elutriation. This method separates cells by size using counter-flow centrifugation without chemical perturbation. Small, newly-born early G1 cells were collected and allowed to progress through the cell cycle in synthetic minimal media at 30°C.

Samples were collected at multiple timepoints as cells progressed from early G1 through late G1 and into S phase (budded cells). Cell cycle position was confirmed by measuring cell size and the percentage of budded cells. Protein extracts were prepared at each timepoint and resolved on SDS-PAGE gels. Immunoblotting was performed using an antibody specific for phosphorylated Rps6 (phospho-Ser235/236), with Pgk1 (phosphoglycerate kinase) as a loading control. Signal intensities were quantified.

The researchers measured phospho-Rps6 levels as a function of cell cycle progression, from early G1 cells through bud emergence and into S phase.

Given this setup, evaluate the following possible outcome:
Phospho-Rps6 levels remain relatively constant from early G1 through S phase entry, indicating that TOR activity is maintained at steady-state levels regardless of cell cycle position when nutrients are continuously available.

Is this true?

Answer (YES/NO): NO